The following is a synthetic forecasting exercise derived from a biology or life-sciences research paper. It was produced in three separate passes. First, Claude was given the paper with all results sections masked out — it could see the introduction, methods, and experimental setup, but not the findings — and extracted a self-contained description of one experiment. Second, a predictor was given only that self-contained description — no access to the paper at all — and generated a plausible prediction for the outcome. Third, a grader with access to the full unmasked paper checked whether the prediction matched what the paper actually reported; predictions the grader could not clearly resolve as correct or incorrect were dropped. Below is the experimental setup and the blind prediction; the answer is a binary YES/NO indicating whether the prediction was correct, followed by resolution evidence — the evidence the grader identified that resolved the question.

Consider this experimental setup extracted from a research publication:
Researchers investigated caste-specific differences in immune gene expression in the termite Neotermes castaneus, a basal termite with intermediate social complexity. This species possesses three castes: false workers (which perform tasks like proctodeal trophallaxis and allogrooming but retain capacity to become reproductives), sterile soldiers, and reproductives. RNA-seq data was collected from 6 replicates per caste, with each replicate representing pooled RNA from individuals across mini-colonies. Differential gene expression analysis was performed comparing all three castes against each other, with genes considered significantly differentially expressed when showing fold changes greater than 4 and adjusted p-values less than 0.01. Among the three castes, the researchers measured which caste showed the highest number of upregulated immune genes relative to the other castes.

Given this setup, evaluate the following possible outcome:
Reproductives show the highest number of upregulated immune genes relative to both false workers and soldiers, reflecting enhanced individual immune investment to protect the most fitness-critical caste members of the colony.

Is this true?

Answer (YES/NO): YES